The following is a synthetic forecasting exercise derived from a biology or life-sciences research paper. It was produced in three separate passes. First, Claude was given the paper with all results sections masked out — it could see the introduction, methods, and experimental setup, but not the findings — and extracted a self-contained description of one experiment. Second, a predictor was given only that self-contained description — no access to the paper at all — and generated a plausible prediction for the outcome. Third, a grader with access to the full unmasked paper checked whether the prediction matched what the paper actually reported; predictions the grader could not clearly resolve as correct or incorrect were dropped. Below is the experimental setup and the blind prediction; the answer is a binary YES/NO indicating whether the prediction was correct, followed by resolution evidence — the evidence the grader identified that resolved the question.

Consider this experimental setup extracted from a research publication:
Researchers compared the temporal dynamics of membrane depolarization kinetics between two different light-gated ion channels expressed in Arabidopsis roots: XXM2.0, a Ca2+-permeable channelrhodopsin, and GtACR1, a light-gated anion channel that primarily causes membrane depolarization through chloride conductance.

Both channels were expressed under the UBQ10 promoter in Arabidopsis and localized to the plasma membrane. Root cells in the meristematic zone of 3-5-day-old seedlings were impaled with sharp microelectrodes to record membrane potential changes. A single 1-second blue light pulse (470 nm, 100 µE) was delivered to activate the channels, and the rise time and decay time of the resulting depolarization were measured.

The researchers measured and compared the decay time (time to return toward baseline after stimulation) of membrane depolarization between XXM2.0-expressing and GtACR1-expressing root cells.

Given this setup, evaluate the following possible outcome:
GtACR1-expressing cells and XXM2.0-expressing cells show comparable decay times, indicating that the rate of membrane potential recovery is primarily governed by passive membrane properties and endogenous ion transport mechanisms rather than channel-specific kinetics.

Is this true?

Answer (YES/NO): NO